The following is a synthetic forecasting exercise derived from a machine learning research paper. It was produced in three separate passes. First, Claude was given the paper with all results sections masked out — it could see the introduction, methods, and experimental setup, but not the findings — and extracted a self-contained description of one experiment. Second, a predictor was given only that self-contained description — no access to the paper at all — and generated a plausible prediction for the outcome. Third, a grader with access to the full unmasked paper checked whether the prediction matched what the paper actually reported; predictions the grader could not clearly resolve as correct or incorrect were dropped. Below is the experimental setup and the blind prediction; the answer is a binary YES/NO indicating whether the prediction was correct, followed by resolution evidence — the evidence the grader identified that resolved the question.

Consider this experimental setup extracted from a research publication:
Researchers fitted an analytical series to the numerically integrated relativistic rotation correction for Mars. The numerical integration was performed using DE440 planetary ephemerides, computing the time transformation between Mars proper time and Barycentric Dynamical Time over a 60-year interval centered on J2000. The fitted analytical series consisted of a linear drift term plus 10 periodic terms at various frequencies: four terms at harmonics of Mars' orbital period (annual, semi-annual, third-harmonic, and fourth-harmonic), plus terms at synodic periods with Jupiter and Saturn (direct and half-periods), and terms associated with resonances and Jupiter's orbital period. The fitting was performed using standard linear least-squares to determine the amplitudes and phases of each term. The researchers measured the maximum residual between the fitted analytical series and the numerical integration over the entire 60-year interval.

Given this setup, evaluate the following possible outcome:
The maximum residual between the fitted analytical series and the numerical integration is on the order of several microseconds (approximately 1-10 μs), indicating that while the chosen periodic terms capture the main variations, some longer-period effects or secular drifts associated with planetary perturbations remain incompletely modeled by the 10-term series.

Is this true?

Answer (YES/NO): YES